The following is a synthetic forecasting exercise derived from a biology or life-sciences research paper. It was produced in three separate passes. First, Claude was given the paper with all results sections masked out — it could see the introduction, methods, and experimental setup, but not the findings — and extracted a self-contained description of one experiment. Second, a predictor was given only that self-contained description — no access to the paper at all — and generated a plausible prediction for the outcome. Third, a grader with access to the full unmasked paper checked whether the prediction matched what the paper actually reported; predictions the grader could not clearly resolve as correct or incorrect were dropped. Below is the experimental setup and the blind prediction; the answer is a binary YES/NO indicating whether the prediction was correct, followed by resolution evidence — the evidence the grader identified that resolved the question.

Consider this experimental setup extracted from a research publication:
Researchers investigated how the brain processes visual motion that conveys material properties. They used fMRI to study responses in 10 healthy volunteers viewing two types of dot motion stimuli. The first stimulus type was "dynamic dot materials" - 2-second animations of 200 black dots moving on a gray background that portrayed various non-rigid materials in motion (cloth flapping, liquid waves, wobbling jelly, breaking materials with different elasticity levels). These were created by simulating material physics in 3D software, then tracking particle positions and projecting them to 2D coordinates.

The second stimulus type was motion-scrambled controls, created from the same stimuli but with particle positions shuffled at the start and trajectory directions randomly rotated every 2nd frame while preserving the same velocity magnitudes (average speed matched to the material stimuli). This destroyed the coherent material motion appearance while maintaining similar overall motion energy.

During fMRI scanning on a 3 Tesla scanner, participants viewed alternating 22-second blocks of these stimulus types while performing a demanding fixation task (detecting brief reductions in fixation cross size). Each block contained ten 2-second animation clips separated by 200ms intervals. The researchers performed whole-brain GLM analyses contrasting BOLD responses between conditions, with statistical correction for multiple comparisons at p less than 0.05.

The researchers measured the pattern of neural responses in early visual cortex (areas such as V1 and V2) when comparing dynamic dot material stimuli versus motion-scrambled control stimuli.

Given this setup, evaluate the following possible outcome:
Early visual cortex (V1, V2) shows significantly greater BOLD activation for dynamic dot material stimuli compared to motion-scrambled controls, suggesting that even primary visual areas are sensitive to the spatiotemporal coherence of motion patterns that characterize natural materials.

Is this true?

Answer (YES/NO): NO